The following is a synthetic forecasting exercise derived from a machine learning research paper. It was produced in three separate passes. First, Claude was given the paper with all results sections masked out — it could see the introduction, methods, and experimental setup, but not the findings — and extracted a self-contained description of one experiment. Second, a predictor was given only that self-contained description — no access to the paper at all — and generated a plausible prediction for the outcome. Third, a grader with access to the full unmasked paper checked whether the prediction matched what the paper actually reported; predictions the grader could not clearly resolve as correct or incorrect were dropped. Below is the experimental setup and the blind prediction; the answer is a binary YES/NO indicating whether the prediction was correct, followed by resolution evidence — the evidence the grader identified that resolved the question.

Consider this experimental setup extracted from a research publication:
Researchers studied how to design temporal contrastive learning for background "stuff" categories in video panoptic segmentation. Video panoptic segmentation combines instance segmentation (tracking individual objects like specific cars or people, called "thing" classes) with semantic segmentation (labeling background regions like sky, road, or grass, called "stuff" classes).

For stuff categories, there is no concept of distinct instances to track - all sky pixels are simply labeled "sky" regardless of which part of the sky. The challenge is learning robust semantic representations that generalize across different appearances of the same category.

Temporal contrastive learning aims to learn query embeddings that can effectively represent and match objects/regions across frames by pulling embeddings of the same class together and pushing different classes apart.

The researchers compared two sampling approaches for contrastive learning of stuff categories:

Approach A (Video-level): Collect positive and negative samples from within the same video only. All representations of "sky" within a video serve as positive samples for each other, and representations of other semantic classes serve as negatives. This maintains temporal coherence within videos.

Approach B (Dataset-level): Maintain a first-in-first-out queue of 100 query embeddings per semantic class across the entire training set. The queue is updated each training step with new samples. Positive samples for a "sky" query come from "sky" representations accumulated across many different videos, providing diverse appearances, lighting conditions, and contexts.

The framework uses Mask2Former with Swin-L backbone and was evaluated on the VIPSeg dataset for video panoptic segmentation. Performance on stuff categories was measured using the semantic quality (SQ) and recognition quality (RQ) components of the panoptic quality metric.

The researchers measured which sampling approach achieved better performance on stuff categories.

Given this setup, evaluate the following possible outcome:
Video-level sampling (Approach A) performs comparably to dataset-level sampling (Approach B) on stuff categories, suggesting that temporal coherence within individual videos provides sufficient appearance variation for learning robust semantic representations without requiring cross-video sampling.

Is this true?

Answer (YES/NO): NO